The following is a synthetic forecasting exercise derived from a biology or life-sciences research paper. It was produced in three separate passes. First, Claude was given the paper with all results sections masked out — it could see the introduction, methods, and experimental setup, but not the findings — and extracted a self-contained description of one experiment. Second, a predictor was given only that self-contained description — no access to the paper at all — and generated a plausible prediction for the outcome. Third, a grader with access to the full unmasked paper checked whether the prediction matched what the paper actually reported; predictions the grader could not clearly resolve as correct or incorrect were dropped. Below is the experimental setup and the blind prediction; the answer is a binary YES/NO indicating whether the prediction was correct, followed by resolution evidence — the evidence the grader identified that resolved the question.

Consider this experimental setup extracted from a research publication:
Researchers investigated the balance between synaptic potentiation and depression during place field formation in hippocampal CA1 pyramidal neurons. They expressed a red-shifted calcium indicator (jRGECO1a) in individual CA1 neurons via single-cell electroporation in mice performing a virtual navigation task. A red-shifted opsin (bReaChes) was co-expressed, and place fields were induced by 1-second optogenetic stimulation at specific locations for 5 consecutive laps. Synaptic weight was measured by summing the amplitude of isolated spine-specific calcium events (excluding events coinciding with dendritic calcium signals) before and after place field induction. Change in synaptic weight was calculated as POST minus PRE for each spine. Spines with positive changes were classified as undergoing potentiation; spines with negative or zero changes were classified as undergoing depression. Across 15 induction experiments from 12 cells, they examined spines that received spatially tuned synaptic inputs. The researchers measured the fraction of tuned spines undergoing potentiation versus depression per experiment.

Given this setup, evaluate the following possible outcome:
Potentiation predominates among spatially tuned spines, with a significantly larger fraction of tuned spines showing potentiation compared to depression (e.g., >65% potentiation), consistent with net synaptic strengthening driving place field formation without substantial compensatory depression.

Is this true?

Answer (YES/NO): NO